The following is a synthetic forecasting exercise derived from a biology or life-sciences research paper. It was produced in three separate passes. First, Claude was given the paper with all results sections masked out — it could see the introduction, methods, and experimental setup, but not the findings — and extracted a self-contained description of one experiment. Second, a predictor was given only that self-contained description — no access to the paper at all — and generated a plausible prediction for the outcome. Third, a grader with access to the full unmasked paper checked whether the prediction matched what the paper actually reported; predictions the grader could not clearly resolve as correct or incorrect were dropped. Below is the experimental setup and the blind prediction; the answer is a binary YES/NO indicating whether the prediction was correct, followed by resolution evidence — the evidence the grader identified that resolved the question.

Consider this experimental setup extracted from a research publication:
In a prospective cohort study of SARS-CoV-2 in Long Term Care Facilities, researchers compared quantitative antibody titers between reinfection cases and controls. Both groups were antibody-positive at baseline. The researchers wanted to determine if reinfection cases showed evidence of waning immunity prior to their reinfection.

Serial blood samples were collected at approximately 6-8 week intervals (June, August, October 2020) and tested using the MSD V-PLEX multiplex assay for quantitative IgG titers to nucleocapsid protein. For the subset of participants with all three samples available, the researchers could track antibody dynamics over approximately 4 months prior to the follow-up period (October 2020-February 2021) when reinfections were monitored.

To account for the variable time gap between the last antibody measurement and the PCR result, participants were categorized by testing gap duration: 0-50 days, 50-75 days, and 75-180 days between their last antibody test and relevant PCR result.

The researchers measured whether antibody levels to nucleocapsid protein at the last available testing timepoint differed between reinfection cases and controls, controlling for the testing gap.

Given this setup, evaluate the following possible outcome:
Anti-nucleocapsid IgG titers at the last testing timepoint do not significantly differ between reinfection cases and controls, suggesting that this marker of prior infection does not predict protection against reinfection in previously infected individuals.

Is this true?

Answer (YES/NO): YES